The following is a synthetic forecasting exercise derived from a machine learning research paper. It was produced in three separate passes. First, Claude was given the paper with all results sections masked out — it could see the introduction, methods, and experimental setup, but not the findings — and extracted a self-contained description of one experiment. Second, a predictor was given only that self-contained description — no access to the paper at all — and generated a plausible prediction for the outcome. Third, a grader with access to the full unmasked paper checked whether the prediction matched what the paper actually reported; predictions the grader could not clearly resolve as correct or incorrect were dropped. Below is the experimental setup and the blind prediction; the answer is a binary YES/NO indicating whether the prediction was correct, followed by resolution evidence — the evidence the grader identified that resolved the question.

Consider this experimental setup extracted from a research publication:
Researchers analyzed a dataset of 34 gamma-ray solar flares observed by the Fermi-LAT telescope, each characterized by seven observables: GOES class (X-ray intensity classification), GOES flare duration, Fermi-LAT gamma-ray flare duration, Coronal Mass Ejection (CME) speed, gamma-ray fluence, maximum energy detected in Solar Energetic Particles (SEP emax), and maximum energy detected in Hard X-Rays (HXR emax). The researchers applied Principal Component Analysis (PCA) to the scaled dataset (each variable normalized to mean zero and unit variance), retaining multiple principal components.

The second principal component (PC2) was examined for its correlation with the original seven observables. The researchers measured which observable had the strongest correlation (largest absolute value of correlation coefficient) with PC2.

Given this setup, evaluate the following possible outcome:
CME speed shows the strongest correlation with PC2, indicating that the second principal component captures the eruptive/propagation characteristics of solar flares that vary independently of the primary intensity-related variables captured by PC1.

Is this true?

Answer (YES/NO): NO